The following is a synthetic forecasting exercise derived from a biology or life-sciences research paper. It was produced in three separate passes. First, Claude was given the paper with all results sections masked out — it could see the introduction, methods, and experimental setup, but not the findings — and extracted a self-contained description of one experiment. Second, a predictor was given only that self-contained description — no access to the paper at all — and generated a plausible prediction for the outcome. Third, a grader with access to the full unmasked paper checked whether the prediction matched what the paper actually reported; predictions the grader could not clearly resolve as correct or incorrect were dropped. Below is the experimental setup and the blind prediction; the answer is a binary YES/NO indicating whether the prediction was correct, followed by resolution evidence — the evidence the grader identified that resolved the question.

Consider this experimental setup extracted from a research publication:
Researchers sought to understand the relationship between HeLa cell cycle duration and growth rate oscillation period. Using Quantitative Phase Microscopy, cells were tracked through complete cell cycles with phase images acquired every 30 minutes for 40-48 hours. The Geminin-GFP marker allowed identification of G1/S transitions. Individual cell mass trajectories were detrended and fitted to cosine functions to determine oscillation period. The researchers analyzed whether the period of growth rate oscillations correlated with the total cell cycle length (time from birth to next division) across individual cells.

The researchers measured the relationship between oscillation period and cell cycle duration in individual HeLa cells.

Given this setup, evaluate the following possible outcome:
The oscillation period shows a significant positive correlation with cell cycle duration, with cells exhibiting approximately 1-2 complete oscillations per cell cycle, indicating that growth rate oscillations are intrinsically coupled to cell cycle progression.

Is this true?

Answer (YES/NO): NO